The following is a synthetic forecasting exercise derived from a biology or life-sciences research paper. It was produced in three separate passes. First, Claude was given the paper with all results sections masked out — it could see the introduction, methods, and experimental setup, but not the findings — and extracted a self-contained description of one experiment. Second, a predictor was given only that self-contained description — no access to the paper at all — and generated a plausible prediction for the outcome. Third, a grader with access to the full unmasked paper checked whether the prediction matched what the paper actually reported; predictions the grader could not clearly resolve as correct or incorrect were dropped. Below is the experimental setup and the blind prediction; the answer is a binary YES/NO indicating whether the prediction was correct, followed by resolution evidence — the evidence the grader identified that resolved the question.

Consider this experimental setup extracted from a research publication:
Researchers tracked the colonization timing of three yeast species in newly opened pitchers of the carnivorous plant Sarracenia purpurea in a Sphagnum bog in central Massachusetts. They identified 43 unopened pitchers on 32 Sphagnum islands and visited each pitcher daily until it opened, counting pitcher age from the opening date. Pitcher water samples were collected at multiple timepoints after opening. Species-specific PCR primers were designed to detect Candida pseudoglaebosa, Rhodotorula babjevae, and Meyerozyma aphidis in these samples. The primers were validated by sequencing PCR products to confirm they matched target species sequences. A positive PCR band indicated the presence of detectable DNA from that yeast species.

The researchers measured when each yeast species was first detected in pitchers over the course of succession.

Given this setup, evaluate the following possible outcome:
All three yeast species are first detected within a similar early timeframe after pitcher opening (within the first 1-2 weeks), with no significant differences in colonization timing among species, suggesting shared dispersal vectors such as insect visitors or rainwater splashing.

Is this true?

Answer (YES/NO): NO